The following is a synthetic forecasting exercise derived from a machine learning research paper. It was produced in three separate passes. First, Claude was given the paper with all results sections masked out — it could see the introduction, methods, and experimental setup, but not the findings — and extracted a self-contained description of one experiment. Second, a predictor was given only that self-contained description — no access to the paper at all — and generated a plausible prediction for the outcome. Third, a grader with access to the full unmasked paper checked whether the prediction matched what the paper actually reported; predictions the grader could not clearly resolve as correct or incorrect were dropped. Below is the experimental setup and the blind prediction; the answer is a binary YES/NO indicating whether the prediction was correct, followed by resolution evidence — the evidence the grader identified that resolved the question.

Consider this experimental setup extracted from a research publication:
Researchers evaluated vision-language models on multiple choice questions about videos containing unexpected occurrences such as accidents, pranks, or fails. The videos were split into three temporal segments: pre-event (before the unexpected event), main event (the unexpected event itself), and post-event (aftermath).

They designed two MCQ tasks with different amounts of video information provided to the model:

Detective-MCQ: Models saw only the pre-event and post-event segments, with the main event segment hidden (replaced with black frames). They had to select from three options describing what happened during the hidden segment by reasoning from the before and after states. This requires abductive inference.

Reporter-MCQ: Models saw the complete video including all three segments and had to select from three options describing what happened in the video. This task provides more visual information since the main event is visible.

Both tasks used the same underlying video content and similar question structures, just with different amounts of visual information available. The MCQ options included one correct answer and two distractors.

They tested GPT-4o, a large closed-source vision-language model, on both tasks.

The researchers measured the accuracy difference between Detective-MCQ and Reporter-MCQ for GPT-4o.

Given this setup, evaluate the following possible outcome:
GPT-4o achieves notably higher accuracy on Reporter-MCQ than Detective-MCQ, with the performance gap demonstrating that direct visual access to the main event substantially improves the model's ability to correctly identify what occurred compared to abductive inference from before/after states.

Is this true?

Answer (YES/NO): NO